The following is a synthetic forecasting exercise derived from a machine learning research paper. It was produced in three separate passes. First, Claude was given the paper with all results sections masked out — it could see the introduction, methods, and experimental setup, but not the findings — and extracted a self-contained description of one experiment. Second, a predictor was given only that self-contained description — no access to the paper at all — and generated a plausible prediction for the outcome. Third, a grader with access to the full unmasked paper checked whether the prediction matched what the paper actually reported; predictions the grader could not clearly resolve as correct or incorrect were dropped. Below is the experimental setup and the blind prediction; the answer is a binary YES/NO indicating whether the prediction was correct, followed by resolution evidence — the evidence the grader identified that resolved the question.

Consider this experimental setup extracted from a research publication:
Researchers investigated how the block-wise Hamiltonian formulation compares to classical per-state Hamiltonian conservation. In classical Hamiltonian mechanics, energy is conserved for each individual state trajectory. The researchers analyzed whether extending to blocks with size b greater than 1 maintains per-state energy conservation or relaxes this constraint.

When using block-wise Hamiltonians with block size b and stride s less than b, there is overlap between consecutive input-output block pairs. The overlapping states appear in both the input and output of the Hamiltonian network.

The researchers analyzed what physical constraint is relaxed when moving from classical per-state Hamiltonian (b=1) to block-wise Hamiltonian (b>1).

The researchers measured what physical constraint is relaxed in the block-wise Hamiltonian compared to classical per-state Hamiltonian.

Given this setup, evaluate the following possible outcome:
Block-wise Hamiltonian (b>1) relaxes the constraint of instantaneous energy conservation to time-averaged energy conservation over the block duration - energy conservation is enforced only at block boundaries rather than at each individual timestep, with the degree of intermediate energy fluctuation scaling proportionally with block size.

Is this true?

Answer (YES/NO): NO